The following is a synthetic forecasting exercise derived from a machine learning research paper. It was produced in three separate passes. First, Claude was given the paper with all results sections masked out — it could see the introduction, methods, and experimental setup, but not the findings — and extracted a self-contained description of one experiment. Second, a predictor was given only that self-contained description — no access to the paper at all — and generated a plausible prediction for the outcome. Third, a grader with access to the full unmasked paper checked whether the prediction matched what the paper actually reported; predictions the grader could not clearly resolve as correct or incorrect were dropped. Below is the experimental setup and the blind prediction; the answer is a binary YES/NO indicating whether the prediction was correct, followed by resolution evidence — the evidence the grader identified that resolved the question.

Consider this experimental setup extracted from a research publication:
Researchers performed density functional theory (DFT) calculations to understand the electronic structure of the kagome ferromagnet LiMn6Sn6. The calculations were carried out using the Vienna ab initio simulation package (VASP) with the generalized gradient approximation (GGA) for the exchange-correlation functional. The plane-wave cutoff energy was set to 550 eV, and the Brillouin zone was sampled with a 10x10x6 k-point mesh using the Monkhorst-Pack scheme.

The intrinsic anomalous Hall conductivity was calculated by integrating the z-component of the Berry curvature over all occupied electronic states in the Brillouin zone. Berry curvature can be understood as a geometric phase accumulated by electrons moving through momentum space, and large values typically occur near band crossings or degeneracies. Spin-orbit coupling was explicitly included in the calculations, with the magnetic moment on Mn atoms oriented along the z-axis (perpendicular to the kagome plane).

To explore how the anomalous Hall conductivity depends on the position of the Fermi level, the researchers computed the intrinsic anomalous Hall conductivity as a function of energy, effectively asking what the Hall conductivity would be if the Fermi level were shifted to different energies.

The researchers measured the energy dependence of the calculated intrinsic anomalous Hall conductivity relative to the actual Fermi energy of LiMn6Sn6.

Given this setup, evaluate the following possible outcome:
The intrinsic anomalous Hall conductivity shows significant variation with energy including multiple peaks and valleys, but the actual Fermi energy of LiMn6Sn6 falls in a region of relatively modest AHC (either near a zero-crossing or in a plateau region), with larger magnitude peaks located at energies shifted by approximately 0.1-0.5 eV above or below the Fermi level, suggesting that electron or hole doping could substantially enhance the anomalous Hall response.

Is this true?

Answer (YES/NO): NO